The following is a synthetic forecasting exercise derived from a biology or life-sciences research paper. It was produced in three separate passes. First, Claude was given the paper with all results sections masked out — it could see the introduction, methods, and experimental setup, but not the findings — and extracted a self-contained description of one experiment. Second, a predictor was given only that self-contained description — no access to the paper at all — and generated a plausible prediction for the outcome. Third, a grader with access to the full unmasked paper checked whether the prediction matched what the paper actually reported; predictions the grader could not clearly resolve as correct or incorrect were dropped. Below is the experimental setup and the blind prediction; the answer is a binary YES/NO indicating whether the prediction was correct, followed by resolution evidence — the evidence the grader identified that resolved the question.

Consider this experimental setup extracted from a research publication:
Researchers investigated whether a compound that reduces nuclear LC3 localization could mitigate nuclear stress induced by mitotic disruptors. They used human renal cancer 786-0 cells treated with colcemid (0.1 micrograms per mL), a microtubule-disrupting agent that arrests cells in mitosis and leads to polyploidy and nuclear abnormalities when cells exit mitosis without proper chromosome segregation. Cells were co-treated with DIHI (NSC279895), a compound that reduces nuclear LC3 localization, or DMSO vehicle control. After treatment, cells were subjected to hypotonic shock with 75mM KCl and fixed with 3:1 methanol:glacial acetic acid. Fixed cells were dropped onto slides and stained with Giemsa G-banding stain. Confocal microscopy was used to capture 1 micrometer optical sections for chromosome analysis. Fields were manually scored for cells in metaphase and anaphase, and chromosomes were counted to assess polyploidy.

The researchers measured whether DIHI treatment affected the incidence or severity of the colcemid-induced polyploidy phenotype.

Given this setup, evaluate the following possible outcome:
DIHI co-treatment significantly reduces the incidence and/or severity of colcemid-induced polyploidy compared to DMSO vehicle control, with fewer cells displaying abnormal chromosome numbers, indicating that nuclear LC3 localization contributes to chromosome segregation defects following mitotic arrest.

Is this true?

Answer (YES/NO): NO